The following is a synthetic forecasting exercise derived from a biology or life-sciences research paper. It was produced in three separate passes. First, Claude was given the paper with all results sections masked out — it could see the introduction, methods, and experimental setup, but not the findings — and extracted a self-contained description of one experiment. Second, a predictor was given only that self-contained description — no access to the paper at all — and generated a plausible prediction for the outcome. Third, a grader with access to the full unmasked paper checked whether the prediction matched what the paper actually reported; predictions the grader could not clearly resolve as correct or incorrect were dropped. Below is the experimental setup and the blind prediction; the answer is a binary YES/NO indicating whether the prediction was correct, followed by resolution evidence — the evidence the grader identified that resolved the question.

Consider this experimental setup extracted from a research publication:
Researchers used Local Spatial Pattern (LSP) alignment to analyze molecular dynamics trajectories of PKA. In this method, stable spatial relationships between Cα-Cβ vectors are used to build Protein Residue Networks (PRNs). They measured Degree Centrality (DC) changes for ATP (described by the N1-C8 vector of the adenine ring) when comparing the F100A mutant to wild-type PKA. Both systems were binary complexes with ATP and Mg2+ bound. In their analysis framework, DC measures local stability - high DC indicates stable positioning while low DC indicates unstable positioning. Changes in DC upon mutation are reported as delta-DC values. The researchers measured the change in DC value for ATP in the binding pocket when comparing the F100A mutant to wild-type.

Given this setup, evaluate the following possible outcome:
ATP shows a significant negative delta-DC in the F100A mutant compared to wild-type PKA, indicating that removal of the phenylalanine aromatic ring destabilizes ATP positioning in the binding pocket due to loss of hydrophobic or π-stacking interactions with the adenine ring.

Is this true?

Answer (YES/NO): NO